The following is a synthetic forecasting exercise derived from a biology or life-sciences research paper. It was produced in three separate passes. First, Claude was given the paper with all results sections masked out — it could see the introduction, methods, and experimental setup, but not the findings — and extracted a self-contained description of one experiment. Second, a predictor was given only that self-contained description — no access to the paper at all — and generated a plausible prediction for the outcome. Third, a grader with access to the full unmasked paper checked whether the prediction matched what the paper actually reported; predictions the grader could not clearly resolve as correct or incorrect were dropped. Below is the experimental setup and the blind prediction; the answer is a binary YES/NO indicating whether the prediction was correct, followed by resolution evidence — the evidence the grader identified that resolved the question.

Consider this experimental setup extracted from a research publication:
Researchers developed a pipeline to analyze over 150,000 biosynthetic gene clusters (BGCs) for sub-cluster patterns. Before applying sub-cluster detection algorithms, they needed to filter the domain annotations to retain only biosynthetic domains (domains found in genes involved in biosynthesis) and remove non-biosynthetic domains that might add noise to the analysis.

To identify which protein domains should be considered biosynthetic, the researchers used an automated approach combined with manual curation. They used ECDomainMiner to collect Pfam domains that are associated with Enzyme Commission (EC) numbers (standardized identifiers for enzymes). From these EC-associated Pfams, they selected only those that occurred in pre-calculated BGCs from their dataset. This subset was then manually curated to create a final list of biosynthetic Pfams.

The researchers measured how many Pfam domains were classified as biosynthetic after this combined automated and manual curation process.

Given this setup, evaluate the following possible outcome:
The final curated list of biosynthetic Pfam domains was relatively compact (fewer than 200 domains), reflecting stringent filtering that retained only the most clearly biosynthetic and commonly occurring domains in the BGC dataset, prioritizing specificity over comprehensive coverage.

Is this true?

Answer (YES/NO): NO